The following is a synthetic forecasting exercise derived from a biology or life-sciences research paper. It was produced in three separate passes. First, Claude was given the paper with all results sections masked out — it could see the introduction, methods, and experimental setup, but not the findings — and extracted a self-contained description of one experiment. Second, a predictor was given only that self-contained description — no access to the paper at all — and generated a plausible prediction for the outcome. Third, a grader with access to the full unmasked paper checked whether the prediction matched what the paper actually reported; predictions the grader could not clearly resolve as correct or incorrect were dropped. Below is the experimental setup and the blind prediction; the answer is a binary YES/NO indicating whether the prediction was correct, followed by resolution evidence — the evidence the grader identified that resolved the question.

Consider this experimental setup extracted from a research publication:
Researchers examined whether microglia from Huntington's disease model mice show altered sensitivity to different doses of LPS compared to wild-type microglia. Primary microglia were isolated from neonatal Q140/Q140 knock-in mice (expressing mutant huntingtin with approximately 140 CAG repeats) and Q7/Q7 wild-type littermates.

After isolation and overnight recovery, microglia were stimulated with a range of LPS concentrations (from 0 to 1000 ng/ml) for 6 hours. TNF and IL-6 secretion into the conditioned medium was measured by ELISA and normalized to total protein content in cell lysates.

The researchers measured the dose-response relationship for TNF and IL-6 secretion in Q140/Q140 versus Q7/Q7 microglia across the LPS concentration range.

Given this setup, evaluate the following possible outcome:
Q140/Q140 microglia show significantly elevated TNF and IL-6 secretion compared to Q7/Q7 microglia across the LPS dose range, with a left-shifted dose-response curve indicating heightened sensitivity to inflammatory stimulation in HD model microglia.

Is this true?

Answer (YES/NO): NO